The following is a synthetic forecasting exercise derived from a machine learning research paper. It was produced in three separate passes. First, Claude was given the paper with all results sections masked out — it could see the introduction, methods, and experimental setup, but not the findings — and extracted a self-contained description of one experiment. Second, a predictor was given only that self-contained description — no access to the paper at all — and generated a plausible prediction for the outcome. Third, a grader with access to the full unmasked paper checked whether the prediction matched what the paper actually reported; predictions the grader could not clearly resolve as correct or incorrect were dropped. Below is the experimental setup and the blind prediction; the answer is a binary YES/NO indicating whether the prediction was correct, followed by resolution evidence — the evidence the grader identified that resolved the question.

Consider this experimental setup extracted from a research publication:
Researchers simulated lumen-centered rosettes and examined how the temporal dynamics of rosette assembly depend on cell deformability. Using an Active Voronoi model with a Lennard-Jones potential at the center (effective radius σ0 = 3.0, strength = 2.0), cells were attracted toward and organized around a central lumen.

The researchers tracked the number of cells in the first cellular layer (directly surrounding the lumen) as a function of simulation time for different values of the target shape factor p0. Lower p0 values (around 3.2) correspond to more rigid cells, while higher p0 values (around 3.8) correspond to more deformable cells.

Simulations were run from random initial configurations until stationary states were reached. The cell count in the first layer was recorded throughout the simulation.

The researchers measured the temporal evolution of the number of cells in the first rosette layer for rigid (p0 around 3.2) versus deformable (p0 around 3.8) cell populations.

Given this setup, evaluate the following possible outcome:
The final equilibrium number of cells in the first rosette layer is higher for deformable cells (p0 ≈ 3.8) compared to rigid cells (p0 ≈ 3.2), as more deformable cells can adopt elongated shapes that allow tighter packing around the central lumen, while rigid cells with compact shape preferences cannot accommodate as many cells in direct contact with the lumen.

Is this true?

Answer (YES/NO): YES